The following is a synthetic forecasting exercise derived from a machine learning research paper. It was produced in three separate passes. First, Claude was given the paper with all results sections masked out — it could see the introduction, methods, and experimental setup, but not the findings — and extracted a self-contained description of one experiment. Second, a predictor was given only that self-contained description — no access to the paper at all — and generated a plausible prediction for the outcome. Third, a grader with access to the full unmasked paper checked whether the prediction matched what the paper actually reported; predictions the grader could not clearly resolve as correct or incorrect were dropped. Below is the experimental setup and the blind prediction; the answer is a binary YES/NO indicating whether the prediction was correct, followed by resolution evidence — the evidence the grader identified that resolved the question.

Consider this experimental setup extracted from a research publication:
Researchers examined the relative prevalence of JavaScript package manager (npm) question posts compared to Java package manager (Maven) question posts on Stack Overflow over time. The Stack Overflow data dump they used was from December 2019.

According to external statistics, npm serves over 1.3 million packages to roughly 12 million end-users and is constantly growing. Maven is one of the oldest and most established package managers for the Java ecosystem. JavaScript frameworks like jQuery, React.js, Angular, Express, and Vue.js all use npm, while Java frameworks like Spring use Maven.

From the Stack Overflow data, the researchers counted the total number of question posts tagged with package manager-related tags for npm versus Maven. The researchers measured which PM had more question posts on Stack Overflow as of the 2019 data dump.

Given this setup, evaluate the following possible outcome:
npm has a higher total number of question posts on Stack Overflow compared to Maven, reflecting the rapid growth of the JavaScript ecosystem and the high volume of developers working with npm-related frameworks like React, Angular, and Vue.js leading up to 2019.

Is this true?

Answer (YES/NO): NO